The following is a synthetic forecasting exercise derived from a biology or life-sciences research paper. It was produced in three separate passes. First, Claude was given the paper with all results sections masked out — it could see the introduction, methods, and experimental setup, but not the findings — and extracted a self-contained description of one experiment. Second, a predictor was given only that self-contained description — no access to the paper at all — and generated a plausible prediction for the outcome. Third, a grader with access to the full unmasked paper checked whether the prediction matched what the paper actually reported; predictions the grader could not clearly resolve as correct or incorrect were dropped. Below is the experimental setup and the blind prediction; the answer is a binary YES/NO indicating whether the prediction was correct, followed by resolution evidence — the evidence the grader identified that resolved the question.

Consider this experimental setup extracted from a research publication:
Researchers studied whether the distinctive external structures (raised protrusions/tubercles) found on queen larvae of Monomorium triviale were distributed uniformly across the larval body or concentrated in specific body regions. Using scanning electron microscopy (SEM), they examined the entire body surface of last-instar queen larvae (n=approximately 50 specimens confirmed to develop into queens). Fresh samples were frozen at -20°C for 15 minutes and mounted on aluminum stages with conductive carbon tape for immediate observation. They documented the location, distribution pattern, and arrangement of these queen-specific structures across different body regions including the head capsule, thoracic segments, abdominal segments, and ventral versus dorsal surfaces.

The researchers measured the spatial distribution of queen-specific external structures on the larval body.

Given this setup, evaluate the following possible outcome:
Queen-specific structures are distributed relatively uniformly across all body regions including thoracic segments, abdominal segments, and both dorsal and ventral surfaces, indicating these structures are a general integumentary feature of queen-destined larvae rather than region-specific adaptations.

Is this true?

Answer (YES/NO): NO